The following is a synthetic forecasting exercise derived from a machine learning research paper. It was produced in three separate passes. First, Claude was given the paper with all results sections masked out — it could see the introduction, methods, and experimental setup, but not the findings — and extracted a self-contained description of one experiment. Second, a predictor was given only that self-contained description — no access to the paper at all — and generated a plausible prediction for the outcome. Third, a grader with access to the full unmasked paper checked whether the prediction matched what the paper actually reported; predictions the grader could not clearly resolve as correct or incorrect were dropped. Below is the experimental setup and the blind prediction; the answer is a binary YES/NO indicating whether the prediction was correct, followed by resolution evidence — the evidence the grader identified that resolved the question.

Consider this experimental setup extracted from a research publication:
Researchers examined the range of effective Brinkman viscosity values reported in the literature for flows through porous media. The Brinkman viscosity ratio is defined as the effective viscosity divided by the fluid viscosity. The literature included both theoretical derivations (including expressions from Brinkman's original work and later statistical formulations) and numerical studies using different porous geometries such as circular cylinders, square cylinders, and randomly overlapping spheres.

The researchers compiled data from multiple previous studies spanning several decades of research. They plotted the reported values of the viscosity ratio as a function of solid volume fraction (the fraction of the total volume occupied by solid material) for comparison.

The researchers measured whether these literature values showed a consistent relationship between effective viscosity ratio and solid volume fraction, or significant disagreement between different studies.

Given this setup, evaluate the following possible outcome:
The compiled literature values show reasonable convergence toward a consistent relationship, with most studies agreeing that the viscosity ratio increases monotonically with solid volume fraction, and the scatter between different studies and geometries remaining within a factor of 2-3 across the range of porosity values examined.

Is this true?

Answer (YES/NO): NO